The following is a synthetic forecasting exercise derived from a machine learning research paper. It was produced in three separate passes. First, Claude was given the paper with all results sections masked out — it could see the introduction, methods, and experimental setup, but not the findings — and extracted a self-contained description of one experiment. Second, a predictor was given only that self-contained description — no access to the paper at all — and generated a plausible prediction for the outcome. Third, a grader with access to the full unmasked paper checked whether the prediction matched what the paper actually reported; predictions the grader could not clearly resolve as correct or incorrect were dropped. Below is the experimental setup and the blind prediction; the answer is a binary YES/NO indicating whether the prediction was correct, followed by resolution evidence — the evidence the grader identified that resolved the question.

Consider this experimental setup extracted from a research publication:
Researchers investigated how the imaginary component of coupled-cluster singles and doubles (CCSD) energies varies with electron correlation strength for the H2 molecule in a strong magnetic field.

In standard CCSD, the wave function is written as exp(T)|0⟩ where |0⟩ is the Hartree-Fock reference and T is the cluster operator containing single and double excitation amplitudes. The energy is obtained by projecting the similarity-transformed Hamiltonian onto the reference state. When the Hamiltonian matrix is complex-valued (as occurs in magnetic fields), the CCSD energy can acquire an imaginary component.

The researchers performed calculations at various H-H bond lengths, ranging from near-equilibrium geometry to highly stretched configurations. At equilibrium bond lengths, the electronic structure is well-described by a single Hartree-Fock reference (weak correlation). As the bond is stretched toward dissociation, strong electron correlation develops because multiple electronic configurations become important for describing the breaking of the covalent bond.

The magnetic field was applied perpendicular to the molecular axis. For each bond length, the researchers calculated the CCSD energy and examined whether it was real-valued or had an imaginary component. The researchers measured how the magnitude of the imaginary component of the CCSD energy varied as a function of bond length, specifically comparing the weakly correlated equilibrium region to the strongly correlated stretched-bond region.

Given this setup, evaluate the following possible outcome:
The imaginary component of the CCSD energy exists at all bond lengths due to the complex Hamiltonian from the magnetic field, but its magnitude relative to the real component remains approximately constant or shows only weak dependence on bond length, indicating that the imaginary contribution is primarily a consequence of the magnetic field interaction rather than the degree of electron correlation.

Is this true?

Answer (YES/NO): NO